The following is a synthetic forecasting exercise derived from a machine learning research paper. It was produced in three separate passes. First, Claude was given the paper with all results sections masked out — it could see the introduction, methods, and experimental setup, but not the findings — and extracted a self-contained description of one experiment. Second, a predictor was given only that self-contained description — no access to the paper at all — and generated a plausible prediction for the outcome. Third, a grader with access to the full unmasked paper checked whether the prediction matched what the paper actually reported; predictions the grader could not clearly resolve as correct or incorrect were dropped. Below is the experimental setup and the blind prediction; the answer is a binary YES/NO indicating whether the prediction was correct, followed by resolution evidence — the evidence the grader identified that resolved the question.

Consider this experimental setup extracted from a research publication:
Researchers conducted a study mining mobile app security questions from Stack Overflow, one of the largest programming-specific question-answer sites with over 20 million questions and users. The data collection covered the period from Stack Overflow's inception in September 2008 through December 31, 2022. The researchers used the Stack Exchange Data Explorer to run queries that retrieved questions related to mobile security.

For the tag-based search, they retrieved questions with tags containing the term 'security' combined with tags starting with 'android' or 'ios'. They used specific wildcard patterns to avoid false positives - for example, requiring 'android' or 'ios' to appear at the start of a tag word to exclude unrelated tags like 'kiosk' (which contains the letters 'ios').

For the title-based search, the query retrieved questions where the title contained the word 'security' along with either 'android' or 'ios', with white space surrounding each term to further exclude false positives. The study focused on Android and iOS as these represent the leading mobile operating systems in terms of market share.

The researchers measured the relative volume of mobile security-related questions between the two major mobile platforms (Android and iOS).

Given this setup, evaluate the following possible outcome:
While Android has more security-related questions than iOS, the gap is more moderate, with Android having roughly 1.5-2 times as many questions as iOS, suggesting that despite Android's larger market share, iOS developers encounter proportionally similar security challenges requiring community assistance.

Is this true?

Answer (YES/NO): NO